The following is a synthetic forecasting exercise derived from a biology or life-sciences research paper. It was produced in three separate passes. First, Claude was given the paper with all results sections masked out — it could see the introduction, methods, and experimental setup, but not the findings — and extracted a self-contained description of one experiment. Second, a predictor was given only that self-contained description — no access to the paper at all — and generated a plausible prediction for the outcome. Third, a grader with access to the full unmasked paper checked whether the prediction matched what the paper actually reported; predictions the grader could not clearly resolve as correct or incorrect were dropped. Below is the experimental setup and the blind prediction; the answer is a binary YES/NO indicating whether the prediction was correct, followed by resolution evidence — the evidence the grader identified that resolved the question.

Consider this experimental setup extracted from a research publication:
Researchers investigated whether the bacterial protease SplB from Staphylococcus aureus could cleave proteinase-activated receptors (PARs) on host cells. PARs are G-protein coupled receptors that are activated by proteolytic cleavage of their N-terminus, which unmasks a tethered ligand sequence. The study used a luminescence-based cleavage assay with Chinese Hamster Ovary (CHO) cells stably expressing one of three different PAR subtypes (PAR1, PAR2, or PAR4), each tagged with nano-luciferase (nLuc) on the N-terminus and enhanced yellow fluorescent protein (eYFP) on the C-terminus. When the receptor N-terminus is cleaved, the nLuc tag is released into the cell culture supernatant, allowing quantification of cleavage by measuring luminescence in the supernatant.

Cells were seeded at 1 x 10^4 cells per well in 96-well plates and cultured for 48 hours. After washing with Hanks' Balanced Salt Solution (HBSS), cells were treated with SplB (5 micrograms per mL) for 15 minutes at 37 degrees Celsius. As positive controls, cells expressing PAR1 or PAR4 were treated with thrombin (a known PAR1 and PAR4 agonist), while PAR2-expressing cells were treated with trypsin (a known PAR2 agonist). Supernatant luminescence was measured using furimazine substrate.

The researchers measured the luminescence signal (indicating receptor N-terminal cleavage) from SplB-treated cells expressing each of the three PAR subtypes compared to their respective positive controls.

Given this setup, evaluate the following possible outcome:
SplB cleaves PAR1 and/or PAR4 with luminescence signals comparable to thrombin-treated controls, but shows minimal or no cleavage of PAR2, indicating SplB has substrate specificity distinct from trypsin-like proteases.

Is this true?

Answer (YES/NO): NO